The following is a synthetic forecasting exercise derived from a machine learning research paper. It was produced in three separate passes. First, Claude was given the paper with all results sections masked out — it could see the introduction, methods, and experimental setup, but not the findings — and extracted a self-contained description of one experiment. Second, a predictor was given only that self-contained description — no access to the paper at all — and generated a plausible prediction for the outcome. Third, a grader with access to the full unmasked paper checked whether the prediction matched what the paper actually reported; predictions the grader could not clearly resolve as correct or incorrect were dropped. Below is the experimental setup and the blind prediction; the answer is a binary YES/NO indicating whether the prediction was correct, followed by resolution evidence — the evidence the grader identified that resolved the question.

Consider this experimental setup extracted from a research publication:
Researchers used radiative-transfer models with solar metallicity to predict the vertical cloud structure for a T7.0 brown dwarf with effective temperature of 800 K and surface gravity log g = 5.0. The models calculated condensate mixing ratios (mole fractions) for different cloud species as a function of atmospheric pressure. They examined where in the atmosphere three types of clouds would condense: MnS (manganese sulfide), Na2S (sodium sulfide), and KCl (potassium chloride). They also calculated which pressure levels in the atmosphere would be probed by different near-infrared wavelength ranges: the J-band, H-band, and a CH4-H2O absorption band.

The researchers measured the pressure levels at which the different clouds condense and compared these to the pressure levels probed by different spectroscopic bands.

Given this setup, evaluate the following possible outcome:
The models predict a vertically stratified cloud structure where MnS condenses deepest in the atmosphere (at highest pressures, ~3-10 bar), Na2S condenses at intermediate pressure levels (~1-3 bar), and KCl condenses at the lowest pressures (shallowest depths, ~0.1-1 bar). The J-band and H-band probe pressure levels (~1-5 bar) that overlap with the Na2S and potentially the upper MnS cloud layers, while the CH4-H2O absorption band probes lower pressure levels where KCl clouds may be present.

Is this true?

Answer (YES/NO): NO